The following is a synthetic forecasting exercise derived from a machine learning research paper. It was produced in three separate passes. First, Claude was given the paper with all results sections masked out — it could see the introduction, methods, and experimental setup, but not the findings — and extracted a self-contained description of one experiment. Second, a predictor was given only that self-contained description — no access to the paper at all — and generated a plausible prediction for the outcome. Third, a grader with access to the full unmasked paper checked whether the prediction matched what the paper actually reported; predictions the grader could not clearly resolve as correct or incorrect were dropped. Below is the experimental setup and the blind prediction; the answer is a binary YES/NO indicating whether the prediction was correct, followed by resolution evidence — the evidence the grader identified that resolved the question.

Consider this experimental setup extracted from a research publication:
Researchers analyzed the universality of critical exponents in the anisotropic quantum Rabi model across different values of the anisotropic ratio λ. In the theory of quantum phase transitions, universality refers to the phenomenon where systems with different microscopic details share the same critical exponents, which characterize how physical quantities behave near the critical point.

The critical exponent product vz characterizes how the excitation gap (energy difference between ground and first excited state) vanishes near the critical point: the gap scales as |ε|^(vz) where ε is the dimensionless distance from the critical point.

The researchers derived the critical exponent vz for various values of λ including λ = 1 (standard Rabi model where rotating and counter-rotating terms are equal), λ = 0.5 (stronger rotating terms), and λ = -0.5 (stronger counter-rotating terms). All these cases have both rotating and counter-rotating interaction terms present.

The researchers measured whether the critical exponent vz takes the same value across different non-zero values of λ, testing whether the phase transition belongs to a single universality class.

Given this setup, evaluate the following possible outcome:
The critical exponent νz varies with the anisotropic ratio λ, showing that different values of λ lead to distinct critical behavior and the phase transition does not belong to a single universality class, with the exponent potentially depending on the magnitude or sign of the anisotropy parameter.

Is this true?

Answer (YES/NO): NO